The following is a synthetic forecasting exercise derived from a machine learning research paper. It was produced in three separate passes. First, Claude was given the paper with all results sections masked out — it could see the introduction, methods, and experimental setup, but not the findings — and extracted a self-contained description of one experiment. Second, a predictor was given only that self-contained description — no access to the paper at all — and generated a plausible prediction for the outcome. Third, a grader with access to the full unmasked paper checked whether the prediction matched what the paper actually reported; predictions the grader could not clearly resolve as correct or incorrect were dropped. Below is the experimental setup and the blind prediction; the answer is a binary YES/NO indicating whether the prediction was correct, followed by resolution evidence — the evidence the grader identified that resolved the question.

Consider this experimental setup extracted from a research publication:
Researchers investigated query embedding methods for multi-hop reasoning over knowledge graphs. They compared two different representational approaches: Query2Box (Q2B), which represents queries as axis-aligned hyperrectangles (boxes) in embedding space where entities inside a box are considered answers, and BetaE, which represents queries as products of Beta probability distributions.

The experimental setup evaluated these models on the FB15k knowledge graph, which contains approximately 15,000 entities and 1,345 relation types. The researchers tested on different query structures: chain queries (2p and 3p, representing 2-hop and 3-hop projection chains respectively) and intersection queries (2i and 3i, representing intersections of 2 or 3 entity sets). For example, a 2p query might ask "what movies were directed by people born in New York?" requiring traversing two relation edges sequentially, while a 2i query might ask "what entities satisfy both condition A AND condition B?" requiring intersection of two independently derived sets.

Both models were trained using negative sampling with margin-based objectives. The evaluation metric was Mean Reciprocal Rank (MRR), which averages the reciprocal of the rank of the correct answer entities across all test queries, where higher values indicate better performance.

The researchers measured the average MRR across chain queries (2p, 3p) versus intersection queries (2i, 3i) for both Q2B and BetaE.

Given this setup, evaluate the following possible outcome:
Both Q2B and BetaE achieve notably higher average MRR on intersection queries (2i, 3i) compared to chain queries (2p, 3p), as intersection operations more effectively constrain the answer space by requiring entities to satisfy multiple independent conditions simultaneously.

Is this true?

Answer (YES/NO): YES